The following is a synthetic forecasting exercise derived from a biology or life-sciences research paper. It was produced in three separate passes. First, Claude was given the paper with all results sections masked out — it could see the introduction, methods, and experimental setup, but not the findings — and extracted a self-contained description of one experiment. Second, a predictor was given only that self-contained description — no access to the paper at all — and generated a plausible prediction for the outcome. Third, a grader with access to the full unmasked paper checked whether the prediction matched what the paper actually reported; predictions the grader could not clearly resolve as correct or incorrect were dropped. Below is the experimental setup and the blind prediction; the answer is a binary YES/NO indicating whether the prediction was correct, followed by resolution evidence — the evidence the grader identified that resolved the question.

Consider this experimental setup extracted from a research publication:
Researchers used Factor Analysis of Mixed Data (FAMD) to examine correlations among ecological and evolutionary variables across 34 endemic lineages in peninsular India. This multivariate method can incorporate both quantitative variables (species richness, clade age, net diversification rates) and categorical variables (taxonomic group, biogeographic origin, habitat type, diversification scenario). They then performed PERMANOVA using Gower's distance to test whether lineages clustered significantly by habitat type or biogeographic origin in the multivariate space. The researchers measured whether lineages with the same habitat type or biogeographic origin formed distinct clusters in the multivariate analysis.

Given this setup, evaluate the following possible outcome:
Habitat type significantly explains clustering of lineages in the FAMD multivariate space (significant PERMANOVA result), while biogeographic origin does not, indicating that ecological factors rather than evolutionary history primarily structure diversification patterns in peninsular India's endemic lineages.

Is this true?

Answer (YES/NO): NO